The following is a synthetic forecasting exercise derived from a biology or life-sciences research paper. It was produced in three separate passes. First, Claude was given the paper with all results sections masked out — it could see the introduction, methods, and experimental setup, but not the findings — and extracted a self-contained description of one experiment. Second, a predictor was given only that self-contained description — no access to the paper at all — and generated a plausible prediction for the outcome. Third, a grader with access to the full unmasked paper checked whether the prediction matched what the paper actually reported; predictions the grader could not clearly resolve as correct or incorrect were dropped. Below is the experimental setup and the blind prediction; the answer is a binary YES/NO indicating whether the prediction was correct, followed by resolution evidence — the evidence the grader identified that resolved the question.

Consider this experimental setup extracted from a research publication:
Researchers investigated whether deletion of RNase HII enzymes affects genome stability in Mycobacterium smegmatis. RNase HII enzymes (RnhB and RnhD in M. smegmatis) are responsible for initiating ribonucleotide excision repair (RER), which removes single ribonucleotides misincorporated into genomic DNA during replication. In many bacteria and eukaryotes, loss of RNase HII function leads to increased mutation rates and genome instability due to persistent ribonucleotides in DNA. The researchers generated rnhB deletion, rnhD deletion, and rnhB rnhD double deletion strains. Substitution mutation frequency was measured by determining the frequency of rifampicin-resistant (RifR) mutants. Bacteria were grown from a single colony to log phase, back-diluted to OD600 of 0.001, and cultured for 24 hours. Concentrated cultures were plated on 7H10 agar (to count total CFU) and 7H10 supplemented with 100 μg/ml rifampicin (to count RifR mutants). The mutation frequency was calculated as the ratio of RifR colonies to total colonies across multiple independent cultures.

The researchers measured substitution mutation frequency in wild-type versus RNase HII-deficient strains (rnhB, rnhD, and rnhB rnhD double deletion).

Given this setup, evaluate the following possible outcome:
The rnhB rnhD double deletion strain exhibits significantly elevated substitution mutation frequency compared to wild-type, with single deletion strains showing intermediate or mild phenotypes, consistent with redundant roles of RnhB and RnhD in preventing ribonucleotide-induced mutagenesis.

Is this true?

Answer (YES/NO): NO